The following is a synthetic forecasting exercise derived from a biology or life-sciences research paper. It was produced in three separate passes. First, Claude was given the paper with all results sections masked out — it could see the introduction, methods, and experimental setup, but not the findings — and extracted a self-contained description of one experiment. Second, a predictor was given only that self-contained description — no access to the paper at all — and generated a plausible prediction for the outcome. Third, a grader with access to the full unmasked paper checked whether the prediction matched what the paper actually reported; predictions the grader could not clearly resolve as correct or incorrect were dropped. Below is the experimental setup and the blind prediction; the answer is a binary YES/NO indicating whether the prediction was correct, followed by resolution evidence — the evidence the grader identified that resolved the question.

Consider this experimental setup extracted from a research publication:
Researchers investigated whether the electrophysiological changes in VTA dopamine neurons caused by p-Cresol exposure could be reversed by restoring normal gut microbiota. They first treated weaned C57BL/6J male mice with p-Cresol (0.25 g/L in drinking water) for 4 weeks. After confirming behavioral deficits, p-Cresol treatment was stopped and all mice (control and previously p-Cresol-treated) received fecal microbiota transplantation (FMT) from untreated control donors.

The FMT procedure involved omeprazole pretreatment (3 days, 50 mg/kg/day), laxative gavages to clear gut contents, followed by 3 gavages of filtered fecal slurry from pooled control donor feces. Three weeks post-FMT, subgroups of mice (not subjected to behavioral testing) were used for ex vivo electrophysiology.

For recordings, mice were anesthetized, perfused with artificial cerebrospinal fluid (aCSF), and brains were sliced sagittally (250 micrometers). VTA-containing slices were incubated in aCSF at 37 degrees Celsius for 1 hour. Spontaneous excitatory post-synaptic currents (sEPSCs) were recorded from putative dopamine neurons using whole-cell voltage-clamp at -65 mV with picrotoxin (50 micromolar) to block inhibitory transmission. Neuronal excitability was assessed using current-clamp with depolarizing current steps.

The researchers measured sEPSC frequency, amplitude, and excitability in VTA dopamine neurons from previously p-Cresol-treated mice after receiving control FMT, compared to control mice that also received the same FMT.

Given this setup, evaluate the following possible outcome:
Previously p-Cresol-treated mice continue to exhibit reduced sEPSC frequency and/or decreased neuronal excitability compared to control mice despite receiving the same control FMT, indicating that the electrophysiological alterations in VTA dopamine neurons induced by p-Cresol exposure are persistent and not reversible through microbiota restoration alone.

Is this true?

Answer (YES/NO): NO